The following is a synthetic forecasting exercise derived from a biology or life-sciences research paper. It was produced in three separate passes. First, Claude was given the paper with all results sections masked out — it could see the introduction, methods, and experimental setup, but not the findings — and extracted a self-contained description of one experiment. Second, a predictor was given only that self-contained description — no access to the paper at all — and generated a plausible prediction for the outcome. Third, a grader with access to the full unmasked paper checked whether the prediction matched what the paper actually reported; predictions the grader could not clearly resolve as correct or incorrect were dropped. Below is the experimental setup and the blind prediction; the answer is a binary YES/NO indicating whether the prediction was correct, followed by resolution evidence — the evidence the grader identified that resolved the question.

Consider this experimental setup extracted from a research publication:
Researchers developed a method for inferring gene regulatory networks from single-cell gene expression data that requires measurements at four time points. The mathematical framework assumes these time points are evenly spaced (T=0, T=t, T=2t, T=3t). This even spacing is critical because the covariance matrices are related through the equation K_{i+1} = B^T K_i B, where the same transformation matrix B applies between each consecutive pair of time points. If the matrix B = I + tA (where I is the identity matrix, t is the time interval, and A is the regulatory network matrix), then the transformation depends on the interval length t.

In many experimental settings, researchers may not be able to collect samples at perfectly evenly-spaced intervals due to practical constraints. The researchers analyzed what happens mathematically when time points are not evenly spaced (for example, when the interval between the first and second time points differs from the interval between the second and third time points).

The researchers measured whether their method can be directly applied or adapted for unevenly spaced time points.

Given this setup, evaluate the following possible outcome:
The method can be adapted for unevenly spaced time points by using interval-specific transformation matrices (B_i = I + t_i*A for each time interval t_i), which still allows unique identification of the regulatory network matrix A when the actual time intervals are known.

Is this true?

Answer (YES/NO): NO